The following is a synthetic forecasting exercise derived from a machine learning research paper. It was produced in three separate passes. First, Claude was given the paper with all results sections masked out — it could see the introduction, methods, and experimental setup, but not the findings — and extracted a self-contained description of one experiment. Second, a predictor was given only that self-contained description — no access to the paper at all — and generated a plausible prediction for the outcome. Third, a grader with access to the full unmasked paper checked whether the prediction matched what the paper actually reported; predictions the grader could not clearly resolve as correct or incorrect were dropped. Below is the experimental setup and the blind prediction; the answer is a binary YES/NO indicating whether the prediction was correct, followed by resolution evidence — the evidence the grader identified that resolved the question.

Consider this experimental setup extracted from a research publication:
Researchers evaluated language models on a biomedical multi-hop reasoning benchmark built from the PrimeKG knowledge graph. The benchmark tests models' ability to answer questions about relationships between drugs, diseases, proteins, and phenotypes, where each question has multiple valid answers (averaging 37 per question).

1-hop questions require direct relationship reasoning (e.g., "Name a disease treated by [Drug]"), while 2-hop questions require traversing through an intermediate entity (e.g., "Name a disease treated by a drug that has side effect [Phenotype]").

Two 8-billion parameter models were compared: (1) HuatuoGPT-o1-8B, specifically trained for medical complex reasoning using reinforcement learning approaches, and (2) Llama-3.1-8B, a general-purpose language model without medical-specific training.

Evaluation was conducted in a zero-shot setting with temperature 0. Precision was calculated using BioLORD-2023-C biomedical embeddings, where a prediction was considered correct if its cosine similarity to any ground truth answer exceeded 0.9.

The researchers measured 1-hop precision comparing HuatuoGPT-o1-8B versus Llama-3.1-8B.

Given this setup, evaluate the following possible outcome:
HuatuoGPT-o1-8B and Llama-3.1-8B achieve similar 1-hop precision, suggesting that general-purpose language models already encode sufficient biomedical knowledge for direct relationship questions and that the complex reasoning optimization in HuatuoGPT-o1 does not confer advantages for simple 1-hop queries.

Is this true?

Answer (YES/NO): NO